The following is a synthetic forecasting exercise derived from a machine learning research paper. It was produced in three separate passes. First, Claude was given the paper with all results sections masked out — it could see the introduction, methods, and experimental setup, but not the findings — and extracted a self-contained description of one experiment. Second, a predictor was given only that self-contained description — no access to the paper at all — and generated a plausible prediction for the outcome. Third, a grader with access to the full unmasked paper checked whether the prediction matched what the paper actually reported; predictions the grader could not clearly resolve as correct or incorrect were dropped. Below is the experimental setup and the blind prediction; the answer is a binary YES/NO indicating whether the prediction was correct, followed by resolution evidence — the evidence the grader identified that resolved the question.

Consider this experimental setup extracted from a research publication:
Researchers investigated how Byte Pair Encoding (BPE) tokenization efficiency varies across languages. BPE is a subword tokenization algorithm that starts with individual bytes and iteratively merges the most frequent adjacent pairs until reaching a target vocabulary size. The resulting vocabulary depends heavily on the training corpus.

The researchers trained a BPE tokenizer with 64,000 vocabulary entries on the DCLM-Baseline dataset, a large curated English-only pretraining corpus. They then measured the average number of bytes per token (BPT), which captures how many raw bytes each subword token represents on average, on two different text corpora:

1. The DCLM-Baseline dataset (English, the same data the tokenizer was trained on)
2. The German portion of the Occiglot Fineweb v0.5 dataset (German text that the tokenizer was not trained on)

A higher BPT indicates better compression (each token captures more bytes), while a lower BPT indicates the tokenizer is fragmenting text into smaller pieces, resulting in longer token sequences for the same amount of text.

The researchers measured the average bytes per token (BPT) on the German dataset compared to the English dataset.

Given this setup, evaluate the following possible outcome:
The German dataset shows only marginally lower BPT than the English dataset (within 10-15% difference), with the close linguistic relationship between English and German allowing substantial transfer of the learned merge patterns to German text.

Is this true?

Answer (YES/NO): NO